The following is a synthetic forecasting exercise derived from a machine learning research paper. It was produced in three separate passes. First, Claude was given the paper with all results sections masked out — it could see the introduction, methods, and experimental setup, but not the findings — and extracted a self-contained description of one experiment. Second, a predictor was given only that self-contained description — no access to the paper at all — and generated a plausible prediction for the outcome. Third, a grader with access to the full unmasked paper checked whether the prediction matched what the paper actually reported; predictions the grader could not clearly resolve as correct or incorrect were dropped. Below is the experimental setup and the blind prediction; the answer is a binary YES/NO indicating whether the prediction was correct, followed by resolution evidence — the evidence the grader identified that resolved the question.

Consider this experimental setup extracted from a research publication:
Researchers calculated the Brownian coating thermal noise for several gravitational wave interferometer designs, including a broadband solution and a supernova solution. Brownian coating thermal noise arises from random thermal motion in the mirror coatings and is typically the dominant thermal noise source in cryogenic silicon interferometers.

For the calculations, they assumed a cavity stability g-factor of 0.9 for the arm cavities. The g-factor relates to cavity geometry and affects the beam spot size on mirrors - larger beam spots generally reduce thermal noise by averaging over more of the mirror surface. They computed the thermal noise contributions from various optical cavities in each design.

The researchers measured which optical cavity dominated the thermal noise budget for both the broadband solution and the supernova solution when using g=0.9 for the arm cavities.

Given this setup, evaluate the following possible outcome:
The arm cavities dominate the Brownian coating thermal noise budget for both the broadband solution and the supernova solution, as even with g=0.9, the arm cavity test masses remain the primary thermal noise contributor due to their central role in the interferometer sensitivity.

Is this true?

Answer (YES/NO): YES